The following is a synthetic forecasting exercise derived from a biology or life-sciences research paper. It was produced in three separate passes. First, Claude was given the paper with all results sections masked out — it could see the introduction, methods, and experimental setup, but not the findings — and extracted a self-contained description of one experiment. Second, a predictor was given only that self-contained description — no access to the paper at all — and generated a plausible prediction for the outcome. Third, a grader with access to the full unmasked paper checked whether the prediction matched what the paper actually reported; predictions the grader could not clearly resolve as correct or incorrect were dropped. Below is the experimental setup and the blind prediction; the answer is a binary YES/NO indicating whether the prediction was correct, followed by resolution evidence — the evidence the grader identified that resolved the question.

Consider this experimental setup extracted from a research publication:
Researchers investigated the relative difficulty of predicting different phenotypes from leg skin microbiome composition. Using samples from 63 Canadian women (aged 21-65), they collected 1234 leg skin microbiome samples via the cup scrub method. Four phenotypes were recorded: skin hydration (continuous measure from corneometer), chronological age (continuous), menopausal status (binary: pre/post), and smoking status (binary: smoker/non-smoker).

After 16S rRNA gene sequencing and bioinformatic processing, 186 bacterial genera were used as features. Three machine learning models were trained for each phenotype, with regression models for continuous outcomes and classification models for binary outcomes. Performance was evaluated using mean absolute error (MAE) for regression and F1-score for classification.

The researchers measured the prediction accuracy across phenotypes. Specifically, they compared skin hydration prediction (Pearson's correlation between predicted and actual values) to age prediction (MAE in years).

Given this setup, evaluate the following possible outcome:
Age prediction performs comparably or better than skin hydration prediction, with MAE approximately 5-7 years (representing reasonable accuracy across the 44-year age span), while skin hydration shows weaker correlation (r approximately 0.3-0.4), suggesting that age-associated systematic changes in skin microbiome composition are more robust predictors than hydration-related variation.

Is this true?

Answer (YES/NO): NO